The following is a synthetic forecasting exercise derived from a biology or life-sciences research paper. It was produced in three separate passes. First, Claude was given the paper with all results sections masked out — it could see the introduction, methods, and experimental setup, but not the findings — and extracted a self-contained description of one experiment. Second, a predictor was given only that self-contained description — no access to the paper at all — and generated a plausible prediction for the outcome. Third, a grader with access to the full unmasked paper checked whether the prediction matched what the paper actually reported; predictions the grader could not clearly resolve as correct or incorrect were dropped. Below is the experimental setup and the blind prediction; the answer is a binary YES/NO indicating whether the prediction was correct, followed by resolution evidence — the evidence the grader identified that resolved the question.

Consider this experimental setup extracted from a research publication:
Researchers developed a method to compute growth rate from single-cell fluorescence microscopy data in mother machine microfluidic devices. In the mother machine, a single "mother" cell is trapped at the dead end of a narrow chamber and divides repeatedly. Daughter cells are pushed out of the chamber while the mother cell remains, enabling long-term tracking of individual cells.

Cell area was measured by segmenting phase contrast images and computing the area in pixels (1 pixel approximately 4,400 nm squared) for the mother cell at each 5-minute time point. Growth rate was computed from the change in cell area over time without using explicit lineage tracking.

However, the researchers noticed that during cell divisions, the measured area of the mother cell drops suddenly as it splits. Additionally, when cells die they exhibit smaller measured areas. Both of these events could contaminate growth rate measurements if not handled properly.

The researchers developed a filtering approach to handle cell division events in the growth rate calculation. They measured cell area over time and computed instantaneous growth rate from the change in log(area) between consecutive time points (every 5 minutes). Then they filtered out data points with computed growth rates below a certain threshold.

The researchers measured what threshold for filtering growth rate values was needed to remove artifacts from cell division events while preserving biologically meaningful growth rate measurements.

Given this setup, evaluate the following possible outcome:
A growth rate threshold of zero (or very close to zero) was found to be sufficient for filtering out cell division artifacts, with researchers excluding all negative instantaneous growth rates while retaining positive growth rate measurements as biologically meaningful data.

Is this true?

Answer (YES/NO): NO